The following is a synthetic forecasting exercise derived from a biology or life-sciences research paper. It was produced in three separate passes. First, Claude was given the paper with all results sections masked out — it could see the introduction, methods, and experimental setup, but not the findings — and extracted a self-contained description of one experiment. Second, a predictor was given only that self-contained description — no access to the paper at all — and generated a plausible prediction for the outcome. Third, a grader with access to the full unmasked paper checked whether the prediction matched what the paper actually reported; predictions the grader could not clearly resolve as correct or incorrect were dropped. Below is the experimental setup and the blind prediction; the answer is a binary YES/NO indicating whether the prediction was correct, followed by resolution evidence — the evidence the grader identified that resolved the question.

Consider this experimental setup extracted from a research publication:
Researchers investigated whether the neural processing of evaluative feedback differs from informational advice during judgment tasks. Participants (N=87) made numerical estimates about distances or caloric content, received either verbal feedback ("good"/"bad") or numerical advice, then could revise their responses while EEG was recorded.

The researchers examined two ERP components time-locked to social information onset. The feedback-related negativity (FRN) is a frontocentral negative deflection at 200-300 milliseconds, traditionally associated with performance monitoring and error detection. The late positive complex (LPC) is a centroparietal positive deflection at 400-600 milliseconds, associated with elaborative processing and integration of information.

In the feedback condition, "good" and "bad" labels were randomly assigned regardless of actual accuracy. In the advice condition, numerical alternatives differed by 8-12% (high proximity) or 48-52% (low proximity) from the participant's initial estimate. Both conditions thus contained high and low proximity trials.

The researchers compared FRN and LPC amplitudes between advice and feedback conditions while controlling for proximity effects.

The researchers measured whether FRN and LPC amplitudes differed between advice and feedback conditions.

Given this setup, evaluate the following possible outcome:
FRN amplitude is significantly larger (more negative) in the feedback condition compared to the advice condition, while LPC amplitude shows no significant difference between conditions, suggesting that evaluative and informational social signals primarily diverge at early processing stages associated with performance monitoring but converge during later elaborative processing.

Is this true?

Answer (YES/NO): NO